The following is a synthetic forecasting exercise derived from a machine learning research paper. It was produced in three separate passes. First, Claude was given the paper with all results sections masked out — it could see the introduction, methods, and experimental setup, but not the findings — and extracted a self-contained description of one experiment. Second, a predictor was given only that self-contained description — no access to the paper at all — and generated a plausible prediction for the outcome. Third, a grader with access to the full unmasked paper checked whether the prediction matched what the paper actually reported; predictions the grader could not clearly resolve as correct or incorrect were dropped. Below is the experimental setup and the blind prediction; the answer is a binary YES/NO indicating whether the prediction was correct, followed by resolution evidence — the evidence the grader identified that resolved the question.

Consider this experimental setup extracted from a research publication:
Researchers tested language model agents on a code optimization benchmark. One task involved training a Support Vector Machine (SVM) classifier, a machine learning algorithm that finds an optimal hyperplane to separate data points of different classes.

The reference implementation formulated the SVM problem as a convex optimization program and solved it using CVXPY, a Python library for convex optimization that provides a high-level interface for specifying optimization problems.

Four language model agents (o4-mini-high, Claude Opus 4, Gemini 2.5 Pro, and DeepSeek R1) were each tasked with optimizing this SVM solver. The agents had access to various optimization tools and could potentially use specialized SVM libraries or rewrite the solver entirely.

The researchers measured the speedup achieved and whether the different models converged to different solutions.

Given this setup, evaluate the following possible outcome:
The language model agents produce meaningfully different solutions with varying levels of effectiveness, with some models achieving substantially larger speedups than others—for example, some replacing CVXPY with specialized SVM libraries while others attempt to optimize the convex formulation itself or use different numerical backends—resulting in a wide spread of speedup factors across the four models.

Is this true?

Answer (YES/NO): NO